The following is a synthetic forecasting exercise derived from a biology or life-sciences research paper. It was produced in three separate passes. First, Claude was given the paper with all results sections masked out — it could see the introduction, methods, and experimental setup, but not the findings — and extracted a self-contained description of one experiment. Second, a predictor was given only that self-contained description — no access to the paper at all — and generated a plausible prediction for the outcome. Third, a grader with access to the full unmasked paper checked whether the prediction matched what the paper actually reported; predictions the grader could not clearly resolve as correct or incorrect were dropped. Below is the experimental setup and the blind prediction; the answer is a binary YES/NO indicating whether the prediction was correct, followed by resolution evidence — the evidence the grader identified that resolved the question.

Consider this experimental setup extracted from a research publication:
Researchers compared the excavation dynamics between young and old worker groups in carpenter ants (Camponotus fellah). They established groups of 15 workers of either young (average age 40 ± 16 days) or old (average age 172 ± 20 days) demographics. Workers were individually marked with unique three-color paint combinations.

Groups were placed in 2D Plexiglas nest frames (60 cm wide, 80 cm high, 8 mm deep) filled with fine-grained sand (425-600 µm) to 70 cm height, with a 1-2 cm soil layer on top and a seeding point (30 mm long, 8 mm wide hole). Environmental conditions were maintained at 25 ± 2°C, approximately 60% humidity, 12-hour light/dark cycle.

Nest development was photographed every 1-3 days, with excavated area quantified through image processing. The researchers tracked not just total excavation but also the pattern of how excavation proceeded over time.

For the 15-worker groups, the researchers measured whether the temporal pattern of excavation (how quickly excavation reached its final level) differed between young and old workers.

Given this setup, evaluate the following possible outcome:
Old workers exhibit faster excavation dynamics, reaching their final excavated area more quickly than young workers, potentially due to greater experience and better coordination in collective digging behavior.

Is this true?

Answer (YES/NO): NO